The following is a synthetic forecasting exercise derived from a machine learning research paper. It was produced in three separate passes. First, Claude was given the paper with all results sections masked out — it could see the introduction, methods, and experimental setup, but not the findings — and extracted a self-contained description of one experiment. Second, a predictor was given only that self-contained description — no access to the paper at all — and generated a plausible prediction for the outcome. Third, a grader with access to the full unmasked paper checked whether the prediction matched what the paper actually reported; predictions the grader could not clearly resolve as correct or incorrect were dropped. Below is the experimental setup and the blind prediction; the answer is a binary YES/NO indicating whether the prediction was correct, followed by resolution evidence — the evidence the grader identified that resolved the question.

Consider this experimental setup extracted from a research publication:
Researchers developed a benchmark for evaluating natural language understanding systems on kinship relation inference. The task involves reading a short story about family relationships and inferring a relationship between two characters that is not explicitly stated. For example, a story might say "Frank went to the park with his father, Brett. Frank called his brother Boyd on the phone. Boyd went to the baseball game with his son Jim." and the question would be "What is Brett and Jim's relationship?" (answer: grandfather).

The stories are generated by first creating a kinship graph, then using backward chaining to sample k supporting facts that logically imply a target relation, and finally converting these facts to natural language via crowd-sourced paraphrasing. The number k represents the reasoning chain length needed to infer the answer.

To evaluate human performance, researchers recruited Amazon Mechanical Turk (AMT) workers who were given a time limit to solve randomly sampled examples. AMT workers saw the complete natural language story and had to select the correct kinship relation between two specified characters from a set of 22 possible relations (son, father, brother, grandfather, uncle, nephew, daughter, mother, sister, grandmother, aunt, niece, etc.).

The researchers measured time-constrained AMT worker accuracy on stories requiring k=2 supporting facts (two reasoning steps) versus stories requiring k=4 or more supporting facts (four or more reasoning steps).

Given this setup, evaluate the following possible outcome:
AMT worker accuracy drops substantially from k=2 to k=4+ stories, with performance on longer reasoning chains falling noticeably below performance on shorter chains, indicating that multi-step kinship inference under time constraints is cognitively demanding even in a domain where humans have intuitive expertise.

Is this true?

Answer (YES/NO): YES